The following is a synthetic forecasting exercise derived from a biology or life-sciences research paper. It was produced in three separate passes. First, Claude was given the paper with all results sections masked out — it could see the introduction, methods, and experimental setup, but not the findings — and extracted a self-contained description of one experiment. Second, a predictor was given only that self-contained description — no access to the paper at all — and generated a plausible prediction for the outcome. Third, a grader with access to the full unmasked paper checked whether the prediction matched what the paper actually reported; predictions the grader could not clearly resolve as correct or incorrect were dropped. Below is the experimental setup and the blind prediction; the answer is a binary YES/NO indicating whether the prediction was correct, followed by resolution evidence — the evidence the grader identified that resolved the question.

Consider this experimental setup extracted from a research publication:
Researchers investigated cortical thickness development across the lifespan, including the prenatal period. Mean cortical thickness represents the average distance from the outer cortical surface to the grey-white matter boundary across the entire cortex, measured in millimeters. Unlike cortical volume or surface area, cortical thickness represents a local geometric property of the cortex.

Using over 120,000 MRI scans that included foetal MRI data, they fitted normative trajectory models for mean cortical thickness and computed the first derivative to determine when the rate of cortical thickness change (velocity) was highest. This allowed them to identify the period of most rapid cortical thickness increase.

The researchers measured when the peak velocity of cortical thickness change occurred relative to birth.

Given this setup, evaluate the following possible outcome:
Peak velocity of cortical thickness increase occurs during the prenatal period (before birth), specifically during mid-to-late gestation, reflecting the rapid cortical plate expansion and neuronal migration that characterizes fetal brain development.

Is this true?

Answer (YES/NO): YES